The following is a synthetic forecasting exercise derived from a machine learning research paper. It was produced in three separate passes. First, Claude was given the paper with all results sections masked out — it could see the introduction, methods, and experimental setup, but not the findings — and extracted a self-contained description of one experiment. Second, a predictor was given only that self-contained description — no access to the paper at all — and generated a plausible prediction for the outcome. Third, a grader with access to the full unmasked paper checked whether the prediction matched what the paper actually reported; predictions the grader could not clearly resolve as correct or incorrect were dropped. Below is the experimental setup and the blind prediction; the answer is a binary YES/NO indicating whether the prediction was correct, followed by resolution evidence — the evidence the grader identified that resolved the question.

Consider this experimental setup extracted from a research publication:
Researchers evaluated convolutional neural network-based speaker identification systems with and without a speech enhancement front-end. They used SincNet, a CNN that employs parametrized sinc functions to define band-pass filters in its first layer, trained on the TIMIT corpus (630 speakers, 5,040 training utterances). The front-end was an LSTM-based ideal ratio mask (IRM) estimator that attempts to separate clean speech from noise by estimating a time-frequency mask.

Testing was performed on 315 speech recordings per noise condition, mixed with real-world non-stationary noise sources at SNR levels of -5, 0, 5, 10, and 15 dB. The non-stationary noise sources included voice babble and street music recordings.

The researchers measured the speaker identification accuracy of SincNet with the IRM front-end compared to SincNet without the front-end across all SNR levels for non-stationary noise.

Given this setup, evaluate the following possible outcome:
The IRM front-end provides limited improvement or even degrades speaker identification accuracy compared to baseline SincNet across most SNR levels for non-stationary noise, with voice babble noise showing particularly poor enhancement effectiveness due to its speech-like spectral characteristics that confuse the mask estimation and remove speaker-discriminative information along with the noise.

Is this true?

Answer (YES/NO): NO